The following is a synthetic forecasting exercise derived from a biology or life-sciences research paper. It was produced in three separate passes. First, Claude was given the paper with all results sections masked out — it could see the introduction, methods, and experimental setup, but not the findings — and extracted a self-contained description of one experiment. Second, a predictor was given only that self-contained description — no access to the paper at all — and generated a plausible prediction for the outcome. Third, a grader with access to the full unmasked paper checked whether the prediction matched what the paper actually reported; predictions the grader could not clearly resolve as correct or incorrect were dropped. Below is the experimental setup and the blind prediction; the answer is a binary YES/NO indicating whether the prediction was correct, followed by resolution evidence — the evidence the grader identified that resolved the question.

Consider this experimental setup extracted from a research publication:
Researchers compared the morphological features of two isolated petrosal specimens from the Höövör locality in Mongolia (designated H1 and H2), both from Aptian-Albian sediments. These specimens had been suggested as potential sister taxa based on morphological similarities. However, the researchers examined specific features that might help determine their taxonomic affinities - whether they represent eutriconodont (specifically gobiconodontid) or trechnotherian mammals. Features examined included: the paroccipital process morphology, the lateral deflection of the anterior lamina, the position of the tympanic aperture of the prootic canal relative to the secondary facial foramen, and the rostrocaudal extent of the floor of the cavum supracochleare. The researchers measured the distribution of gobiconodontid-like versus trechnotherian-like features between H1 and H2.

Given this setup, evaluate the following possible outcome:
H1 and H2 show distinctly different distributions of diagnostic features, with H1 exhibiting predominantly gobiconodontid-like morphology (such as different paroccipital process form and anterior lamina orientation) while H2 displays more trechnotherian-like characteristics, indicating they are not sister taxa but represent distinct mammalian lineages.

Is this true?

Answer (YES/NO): YES